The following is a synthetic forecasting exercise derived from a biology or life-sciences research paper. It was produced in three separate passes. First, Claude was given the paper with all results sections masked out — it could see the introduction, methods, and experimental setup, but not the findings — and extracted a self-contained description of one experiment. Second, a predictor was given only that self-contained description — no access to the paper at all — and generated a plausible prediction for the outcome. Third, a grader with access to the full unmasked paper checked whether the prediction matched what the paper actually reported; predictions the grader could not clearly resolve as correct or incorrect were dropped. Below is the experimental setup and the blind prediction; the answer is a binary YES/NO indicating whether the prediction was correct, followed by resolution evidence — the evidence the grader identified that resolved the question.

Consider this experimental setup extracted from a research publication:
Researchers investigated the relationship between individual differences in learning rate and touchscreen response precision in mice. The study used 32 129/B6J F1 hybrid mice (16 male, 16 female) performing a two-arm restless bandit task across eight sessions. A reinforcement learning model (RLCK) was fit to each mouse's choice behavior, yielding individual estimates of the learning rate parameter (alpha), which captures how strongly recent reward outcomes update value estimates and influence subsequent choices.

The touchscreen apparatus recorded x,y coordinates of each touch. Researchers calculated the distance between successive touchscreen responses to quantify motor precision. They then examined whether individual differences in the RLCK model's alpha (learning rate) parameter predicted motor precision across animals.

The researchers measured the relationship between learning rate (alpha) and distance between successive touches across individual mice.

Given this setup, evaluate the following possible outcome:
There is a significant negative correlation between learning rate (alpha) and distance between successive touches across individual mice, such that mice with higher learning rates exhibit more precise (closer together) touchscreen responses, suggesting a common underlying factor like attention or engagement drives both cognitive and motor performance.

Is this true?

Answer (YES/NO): YES